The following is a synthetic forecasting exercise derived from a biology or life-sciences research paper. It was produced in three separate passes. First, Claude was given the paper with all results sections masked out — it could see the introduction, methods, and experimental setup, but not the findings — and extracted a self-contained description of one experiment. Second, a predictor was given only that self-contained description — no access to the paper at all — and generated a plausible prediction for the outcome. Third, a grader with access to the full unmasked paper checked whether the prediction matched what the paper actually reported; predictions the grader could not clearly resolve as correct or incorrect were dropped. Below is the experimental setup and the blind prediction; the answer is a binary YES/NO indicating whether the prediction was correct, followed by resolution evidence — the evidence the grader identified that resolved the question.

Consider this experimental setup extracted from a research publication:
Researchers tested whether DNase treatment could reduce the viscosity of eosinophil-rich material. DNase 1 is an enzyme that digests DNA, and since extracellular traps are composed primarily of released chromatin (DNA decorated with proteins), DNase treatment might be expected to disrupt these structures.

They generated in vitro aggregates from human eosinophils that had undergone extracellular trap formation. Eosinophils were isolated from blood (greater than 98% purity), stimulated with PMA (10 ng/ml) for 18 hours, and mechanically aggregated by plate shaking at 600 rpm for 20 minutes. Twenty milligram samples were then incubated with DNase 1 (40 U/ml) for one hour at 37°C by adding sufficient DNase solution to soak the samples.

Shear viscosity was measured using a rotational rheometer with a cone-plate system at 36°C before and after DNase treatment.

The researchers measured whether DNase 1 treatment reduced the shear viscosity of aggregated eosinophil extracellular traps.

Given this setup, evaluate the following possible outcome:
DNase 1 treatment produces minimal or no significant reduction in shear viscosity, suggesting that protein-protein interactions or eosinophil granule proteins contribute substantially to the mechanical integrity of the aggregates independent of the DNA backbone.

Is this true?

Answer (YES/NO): YES